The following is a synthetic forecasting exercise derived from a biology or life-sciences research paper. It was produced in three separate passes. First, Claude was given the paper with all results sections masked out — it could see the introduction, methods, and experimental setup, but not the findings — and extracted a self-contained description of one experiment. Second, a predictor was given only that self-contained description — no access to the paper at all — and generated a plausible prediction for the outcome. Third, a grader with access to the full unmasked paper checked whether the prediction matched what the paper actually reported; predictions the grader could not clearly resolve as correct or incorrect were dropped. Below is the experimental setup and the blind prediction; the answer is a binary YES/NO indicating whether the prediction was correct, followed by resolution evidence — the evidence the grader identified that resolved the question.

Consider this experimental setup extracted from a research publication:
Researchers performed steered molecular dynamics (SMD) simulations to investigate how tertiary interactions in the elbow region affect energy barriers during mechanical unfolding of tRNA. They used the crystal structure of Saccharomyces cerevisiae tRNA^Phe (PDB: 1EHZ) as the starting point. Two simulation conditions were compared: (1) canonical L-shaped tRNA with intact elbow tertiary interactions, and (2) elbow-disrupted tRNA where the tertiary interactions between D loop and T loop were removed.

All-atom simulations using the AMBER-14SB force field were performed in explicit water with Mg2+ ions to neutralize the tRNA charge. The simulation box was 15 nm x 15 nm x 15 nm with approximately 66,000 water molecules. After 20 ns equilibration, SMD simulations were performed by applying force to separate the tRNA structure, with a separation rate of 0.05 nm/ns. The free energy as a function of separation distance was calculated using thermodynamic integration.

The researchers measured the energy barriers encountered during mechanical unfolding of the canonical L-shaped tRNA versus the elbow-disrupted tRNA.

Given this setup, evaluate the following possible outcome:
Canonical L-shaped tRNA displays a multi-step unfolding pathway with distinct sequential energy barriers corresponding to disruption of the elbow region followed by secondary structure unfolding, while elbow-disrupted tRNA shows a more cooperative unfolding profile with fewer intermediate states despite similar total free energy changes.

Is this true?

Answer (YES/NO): NO